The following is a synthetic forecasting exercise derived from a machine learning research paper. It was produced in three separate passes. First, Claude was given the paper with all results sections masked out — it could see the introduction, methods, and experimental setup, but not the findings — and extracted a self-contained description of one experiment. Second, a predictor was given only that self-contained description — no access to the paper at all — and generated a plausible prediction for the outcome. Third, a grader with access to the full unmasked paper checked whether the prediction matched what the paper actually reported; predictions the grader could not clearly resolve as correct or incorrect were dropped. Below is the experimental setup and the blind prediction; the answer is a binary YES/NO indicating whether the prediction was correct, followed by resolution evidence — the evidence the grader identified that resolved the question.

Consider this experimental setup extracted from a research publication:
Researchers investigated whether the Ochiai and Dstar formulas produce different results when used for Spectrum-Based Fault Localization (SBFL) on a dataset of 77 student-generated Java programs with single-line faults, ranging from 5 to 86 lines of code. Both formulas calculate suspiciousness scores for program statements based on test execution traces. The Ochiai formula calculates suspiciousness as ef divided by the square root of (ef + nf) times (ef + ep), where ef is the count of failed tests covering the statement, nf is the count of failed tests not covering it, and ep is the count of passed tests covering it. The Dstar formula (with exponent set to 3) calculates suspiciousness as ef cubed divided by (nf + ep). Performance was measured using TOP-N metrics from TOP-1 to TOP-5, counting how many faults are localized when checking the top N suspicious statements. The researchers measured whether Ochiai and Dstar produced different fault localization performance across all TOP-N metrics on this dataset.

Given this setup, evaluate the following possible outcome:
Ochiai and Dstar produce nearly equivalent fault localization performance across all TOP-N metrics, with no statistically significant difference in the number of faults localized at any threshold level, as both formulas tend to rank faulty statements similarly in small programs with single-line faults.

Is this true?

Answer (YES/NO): YES